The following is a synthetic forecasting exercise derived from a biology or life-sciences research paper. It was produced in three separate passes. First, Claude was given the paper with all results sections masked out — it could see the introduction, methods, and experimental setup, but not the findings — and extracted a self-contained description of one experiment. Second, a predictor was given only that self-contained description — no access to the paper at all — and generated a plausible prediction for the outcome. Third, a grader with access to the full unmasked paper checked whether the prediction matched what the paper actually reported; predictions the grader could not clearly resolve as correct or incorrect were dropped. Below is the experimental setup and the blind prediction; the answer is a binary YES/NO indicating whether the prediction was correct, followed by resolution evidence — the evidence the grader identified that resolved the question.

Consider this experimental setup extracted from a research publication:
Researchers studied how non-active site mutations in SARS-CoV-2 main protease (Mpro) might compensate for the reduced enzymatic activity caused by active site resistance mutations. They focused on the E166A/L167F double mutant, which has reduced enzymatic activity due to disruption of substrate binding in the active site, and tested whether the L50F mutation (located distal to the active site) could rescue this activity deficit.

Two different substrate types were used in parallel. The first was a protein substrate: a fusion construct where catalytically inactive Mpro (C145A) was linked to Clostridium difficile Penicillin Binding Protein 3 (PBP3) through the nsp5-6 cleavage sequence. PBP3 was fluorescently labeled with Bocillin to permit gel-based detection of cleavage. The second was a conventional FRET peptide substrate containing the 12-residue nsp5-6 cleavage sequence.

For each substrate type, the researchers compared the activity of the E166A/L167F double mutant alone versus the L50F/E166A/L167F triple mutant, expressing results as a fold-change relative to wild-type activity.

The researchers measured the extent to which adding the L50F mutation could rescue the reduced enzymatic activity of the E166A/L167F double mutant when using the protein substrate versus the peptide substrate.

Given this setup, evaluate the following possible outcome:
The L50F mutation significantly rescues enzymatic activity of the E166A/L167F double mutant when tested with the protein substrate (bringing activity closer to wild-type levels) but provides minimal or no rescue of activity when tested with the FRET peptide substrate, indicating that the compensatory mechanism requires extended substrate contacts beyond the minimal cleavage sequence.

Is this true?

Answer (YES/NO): YES